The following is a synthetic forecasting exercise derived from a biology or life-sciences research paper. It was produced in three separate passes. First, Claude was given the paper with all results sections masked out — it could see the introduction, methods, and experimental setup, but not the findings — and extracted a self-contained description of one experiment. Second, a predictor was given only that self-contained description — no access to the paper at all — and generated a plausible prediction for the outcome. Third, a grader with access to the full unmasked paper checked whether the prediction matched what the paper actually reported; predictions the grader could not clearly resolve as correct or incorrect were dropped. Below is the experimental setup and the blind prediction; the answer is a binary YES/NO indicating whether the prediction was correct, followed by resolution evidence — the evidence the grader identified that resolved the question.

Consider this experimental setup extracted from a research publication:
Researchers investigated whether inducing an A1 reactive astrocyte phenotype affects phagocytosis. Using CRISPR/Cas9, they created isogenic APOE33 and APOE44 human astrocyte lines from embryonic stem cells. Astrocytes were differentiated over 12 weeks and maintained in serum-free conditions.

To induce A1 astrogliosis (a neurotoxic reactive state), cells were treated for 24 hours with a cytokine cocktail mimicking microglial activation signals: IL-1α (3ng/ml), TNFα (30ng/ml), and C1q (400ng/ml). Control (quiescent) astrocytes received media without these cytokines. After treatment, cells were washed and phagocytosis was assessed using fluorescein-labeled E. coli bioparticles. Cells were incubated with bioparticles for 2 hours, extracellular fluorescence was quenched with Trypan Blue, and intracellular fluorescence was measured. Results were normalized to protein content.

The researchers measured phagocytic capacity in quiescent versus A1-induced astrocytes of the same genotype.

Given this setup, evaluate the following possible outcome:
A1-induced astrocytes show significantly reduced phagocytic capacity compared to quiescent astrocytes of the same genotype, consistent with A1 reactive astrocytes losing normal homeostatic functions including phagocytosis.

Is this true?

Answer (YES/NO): YES